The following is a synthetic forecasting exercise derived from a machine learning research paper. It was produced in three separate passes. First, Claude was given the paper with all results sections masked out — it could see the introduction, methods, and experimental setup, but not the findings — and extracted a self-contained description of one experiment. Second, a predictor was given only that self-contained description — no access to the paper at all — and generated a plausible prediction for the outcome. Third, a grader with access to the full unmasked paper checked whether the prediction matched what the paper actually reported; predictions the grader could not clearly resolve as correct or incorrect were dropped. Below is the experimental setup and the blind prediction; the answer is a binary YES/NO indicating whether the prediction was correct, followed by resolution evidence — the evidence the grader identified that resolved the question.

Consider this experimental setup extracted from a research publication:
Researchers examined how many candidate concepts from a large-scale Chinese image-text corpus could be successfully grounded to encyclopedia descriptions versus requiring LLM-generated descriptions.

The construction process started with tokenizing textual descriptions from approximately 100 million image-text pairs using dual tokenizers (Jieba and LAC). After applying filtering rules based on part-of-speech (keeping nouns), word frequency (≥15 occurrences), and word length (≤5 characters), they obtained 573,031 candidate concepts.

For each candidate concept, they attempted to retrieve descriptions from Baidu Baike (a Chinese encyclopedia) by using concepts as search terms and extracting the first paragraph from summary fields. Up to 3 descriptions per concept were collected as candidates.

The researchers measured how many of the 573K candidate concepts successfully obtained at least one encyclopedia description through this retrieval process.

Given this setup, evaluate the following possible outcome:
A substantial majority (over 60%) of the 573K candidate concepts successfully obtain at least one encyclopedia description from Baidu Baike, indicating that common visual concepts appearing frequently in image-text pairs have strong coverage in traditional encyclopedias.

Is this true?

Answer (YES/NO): NO